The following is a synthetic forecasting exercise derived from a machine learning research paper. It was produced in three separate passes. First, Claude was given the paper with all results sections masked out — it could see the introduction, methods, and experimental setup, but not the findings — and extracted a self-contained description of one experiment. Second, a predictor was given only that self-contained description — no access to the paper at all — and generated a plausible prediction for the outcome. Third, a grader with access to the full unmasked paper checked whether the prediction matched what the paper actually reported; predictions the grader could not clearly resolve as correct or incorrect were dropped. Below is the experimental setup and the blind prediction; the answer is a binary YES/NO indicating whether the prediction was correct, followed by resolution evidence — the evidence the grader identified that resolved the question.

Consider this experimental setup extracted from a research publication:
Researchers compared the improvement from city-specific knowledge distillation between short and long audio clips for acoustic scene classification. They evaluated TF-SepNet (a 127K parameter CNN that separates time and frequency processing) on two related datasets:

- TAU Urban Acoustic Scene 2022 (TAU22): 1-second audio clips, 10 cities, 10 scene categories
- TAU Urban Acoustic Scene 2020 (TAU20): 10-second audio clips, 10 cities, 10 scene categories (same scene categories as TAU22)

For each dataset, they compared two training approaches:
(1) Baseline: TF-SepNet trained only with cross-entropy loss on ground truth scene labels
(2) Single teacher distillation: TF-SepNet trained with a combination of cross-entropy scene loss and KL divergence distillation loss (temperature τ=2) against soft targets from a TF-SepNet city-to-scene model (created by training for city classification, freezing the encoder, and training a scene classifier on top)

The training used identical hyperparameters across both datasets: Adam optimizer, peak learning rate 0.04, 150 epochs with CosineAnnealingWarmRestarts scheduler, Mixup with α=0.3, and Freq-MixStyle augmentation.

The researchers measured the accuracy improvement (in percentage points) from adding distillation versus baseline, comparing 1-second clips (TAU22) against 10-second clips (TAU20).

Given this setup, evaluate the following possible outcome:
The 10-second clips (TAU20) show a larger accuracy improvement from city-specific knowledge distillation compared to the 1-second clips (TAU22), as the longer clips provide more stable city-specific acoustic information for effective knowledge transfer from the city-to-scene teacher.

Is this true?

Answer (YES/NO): YES